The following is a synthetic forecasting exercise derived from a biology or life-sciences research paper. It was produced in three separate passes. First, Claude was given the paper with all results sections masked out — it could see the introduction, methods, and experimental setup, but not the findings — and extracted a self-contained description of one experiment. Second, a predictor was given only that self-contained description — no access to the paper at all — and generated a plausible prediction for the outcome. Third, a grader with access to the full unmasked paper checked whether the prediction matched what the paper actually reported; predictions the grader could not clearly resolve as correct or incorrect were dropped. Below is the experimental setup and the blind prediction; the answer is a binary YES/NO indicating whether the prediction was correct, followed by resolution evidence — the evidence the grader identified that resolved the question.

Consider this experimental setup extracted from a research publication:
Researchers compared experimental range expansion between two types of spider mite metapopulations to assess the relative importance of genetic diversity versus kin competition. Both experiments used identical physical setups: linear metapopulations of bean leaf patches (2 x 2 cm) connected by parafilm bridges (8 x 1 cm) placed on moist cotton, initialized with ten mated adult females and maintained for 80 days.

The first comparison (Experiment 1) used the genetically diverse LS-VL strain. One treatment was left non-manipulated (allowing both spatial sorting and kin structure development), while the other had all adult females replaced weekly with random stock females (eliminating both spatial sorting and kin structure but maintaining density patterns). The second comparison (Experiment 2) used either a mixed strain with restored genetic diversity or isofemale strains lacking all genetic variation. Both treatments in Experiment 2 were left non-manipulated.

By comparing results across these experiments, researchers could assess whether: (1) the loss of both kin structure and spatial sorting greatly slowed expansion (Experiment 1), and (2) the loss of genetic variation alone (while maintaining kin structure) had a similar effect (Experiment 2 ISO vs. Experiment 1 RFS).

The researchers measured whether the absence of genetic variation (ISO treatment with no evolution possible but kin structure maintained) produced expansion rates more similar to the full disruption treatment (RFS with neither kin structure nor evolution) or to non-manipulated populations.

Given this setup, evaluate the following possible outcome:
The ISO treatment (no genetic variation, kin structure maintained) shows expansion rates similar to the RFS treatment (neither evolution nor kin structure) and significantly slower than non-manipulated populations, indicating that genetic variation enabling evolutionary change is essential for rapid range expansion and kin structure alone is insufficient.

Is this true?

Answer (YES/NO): NO